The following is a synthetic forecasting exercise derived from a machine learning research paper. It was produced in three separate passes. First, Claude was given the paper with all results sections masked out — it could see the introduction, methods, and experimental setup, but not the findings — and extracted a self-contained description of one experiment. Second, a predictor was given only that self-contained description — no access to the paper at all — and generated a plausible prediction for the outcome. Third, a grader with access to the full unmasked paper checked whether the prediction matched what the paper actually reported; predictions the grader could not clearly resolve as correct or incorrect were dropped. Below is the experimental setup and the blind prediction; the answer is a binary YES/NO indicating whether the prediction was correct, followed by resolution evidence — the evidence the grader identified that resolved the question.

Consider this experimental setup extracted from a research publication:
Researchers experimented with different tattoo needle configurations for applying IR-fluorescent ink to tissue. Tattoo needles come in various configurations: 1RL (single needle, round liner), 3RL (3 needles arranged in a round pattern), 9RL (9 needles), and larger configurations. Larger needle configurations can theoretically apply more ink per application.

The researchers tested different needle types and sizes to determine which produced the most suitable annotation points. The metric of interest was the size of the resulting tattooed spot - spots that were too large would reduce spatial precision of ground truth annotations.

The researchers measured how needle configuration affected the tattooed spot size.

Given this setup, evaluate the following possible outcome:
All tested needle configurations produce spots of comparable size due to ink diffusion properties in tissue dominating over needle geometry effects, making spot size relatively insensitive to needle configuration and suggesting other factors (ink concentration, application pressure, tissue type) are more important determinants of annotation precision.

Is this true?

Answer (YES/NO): NO